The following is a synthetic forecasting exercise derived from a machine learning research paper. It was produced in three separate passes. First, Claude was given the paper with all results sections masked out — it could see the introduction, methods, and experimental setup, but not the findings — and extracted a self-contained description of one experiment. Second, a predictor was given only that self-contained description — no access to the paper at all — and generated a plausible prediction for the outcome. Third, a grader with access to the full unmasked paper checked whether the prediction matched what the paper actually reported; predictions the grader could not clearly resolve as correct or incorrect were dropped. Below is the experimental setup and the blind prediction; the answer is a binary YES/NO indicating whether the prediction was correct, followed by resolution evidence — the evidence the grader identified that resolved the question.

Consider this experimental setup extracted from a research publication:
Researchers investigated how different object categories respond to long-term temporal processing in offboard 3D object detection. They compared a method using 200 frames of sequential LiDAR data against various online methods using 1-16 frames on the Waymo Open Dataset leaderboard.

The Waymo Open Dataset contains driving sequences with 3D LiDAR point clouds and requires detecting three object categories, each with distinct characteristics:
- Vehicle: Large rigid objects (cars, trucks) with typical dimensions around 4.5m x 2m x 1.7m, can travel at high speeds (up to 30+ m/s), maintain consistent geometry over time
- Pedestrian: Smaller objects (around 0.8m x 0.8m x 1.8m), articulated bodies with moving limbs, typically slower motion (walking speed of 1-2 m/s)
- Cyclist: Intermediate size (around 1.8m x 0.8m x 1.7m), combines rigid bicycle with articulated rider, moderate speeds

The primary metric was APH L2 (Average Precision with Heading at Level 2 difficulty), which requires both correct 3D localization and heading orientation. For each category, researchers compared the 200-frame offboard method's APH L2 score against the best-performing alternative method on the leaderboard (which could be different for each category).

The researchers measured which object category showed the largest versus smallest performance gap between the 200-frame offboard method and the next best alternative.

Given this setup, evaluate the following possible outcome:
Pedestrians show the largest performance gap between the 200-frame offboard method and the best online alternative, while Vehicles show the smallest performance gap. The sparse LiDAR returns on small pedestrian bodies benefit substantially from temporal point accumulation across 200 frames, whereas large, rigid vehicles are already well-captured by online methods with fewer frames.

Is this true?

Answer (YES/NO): NO